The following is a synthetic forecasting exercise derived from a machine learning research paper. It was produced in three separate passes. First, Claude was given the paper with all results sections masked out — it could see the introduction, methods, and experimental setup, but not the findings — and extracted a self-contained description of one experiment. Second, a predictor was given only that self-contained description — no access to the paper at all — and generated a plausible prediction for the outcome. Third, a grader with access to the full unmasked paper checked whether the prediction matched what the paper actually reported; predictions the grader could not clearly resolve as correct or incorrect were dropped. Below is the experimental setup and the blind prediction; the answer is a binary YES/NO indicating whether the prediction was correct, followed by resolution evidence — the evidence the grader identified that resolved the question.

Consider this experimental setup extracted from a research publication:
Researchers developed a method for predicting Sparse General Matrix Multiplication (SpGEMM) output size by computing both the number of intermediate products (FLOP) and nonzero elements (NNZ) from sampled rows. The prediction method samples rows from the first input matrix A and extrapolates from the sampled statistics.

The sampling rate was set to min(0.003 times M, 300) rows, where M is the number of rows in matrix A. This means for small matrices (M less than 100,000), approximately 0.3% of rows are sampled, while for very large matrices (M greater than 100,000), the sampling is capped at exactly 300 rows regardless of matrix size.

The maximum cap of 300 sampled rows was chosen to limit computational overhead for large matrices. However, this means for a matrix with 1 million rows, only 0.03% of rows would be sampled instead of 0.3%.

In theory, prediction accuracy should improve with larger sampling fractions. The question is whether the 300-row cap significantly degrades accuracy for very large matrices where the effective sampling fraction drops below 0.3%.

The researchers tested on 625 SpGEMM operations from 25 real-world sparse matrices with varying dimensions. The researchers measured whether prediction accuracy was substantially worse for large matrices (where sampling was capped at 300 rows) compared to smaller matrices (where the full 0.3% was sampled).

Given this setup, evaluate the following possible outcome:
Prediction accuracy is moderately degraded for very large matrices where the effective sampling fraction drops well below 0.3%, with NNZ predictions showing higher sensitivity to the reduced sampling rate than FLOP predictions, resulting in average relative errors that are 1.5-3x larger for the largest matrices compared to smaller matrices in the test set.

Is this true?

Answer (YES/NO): NO